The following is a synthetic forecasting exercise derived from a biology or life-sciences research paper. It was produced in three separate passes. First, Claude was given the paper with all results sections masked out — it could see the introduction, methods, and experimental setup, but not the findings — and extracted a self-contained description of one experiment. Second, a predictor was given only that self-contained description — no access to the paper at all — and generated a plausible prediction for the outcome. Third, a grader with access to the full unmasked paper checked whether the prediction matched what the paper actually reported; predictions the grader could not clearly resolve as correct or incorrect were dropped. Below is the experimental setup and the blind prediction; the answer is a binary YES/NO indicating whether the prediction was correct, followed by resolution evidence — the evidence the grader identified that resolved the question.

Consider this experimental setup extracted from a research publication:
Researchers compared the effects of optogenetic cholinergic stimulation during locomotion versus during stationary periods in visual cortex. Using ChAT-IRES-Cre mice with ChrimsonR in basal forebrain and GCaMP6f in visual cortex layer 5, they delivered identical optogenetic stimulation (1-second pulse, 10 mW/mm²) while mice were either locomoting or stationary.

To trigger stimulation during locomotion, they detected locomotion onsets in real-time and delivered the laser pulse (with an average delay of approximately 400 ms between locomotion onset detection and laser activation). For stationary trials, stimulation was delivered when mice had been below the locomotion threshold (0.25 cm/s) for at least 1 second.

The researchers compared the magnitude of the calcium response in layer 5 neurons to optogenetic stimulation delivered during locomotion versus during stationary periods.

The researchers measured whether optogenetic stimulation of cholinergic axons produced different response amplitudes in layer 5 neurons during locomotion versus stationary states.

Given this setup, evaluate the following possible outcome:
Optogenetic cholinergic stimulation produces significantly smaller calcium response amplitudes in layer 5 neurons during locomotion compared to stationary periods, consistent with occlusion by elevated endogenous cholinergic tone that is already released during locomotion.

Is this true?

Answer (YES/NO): YES